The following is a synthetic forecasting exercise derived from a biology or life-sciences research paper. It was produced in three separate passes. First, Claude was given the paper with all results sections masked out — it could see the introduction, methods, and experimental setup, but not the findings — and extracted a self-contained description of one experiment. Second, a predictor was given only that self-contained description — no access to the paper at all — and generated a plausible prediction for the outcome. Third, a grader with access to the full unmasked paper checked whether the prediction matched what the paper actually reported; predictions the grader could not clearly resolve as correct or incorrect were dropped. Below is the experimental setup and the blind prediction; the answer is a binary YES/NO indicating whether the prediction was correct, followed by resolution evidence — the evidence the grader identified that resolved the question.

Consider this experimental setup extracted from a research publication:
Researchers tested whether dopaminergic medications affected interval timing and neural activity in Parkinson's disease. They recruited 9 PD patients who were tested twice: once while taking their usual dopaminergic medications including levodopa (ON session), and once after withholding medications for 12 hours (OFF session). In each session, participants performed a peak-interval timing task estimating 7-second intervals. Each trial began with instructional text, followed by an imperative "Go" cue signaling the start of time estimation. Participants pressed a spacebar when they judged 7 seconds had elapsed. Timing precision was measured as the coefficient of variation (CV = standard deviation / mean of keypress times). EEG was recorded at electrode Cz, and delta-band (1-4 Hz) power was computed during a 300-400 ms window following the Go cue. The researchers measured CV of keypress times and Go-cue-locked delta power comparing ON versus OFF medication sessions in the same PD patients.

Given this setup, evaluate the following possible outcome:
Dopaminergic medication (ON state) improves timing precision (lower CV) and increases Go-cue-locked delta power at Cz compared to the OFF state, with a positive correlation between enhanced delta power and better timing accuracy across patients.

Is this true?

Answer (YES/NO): NO